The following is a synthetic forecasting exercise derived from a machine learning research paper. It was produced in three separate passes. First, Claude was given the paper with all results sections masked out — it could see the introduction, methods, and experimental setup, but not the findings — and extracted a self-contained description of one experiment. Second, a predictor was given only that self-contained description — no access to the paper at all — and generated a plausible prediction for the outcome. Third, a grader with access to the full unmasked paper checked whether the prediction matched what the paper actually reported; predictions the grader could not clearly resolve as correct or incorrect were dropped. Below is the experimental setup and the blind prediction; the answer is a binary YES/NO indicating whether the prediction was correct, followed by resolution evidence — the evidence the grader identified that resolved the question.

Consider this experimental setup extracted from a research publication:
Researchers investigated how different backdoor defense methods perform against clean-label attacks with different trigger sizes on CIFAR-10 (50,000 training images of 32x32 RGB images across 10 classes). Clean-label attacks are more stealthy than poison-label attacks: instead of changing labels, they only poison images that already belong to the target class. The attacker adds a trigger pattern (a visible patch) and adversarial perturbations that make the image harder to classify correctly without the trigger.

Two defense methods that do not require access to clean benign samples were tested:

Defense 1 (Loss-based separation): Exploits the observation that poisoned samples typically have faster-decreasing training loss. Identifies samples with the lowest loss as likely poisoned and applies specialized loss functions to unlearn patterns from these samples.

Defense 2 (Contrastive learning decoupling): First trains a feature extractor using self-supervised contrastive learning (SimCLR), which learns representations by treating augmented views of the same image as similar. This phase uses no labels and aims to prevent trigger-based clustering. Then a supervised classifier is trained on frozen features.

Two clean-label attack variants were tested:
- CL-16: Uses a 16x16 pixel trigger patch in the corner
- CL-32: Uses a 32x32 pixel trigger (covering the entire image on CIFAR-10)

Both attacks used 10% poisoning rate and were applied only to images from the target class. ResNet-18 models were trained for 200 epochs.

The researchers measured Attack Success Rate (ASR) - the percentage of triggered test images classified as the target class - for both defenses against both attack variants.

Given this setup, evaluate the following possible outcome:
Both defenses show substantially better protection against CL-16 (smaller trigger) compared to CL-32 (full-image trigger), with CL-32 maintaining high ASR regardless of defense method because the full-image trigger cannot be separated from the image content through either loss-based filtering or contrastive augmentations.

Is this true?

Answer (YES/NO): NO